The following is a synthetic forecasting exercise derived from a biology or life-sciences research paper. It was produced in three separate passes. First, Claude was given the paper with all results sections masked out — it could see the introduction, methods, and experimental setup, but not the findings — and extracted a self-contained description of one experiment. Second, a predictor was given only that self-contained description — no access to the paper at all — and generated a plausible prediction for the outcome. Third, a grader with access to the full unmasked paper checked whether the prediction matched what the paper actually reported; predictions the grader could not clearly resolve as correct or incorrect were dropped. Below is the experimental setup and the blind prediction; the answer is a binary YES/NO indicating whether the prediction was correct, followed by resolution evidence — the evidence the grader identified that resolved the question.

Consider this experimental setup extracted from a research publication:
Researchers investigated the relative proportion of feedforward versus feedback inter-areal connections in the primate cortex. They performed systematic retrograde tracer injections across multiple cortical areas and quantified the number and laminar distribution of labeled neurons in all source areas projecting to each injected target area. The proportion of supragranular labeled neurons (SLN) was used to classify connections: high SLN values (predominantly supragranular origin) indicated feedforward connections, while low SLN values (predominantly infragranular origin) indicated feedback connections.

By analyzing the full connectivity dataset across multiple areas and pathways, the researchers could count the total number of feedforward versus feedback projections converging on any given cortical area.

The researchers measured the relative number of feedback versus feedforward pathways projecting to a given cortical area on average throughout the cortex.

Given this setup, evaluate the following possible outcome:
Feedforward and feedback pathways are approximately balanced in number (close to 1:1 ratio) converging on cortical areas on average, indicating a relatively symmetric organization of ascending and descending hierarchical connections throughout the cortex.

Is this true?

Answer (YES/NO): NO